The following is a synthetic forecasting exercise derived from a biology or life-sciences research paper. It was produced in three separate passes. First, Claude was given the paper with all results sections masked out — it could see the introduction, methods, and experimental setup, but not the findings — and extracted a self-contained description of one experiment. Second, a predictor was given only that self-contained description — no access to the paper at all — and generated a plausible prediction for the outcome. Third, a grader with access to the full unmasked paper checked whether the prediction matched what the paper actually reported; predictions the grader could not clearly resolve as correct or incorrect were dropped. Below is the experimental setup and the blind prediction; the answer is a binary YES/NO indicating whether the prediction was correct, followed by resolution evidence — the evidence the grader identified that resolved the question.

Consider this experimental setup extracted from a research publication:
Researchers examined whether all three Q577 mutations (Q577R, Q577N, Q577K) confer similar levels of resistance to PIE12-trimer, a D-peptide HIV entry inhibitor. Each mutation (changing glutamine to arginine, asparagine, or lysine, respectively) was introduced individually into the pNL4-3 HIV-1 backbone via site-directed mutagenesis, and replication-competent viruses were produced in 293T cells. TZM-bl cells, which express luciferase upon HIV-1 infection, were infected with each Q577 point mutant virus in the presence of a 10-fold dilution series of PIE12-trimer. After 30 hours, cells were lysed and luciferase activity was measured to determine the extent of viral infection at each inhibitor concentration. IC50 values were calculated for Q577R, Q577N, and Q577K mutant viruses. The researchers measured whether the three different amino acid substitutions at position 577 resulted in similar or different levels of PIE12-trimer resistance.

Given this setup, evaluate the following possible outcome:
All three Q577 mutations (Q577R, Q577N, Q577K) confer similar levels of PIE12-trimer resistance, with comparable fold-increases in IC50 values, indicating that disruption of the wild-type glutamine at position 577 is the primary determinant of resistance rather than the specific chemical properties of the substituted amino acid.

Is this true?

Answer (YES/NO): YES